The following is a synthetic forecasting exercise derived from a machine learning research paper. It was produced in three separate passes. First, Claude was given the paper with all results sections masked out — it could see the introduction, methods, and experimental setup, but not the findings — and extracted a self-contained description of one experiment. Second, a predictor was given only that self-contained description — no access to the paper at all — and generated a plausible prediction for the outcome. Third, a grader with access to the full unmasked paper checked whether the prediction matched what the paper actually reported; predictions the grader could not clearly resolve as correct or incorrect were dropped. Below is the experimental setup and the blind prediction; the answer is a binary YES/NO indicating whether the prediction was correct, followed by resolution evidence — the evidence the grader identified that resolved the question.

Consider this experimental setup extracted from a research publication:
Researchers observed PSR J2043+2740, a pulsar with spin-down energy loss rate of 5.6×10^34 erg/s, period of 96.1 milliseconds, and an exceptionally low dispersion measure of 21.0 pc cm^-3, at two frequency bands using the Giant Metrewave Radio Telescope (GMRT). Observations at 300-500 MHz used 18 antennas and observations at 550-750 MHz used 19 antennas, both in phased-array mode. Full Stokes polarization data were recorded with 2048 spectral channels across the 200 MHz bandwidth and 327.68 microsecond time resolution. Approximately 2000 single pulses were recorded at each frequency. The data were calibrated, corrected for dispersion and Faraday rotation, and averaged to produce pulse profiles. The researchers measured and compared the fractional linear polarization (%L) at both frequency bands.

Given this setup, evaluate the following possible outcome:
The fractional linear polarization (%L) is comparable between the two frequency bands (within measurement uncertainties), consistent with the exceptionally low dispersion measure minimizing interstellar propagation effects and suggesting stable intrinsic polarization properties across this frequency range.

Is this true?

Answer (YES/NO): YES